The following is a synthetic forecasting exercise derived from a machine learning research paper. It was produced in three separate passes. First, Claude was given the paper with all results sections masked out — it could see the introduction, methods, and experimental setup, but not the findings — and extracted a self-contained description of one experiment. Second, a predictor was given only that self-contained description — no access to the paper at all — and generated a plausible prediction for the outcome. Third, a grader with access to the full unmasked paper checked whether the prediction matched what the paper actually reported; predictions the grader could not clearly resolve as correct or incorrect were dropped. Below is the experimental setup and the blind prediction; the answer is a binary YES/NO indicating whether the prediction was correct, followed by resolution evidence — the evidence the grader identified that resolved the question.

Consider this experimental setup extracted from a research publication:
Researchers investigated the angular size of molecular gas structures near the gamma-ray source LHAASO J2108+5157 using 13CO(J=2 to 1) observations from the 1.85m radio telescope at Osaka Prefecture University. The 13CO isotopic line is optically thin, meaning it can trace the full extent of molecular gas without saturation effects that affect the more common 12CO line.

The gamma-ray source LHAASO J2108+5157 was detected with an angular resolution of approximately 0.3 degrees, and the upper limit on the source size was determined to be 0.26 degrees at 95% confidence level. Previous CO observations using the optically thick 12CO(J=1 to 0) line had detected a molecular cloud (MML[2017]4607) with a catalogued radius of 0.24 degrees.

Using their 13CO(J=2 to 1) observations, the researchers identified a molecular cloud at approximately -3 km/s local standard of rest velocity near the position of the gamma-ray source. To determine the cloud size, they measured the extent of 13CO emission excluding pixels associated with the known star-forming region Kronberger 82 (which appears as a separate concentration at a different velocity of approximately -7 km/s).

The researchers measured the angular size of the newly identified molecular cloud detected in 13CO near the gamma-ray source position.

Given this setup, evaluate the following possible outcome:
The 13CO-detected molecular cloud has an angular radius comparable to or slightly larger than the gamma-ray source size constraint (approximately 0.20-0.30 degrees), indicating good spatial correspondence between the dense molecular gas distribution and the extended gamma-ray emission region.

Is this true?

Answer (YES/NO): NO